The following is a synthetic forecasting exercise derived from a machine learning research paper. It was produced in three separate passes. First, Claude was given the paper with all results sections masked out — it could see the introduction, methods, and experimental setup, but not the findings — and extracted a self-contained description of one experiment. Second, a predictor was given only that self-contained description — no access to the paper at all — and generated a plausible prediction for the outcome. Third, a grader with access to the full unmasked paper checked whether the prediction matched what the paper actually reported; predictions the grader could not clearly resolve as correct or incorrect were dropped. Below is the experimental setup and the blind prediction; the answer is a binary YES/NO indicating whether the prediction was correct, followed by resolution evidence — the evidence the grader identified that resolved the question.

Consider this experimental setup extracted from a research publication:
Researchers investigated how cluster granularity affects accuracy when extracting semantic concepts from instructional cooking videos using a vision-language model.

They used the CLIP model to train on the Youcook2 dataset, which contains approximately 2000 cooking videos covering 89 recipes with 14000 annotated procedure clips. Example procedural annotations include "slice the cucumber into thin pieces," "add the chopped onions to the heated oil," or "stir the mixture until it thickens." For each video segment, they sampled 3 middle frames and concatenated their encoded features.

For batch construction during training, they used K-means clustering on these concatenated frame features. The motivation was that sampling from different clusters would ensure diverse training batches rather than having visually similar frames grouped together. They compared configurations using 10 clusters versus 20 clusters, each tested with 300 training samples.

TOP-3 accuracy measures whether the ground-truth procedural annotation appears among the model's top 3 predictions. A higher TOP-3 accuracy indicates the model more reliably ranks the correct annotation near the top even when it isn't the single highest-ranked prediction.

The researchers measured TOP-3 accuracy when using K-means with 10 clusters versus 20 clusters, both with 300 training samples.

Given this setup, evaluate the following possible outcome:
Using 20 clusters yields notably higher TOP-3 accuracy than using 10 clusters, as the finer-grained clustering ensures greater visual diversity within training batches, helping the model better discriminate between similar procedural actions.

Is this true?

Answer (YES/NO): YES